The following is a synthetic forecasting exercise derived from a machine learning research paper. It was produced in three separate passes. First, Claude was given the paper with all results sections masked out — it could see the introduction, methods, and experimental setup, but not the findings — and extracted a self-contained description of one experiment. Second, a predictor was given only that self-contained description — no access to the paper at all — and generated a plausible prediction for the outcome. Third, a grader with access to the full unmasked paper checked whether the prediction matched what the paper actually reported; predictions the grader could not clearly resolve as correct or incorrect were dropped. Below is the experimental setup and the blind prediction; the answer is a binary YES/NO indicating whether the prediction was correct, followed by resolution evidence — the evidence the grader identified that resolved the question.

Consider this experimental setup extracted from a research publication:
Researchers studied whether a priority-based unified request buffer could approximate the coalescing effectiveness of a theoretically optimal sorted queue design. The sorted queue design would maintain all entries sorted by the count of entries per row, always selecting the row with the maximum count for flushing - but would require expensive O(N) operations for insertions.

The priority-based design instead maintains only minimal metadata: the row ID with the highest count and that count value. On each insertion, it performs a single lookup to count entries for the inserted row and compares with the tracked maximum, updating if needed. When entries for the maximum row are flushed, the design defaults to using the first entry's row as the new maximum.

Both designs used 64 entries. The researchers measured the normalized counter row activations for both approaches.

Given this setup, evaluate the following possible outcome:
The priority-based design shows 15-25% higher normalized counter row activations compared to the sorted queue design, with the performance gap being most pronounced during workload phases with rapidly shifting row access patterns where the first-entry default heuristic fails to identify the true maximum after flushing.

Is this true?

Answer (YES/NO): NO